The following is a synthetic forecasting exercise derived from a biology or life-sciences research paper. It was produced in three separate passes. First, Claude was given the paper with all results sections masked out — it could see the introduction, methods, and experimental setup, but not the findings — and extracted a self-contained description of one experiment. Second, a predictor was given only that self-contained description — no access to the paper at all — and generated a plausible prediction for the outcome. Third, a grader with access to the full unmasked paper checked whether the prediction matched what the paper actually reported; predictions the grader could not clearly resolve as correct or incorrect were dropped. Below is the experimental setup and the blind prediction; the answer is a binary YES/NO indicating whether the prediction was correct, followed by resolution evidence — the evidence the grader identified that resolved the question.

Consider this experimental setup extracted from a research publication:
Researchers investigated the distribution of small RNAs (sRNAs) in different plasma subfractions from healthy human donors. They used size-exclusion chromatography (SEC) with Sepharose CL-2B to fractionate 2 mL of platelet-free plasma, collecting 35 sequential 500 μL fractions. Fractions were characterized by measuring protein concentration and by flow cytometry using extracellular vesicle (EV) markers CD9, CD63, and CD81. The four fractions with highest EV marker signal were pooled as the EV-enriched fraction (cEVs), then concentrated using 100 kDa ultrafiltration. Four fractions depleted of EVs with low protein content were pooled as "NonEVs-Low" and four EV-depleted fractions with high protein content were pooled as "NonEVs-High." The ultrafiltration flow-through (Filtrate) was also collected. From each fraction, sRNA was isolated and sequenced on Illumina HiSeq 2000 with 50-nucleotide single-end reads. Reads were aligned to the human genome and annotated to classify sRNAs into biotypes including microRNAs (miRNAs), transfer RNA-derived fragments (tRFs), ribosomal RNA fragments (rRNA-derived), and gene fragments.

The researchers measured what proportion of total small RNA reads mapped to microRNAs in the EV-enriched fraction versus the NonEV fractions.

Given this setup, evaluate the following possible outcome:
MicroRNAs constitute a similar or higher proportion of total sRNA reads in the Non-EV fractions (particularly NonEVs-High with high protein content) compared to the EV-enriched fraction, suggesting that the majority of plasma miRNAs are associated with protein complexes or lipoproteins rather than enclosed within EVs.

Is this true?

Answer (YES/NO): NO